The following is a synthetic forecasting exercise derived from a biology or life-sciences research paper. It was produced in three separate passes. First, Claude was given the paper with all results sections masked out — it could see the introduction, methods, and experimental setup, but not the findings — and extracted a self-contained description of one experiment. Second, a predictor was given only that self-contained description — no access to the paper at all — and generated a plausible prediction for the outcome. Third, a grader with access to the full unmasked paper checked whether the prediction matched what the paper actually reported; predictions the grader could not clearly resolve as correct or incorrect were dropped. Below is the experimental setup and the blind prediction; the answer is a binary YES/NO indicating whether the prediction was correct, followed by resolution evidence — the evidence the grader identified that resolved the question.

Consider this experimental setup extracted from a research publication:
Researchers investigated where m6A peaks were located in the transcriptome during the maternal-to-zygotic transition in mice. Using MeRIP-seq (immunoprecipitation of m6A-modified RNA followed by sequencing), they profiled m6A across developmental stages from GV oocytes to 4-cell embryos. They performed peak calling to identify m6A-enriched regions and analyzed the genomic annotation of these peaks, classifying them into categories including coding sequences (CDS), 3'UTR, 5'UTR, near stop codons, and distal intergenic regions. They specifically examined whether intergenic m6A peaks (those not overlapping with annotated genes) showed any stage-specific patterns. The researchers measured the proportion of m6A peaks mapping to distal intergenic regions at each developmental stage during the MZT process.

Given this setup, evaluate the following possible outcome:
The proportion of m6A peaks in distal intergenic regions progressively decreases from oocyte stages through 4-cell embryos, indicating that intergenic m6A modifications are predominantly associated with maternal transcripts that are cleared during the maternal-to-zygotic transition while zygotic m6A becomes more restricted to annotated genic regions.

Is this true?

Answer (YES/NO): NO